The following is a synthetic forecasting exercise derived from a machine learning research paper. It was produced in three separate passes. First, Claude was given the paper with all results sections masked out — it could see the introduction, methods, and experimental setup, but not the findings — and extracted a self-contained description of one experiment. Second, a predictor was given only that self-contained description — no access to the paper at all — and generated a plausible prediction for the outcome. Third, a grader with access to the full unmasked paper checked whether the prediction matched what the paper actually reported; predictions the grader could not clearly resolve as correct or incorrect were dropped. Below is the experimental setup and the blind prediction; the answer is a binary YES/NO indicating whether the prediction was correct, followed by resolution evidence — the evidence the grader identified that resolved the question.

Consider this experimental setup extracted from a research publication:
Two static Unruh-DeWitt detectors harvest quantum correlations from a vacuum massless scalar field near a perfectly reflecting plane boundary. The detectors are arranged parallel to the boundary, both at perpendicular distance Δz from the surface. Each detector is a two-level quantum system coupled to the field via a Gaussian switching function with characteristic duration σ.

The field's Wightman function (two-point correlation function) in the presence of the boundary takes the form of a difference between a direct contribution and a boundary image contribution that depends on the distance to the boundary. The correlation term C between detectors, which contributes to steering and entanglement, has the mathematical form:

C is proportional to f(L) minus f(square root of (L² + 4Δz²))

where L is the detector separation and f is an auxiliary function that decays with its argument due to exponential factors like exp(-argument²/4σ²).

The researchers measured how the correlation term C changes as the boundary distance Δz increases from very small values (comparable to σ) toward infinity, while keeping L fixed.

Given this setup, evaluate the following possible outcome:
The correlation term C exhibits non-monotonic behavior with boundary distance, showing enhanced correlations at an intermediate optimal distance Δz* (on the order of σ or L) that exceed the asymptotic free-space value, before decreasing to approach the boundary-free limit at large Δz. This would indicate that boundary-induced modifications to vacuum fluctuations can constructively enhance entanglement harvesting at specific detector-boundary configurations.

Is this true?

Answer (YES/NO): NO